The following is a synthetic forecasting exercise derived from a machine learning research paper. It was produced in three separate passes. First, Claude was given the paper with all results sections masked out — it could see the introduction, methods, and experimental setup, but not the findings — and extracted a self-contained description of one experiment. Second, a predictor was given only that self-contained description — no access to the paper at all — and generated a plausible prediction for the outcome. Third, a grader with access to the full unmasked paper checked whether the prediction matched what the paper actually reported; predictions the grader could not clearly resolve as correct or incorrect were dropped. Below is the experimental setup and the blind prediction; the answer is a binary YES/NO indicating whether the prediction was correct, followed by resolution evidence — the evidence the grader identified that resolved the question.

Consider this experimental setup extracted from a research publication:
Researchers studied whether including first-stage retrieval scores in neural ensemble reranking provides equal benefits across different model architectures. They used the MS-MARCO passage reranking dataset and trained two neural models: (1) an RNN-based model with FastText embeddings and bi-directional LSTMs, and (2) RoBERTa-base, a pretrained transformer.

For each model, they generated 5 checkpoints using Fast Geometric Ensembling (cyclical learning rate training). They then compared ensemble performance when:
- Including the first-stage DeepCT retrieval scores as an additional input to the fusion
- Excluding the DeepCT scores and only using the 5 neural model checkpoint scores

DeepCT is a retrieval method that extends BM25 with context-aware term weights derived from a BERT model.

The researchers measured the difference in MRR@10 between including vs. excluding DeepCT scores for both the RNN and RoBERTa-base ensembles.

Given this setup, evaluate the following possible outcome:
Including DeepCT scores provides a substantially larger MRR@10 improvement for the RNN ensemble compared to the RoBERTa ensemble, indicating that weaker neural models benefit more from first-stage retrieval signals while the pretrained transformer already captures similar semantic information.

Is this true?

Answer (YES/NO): YES